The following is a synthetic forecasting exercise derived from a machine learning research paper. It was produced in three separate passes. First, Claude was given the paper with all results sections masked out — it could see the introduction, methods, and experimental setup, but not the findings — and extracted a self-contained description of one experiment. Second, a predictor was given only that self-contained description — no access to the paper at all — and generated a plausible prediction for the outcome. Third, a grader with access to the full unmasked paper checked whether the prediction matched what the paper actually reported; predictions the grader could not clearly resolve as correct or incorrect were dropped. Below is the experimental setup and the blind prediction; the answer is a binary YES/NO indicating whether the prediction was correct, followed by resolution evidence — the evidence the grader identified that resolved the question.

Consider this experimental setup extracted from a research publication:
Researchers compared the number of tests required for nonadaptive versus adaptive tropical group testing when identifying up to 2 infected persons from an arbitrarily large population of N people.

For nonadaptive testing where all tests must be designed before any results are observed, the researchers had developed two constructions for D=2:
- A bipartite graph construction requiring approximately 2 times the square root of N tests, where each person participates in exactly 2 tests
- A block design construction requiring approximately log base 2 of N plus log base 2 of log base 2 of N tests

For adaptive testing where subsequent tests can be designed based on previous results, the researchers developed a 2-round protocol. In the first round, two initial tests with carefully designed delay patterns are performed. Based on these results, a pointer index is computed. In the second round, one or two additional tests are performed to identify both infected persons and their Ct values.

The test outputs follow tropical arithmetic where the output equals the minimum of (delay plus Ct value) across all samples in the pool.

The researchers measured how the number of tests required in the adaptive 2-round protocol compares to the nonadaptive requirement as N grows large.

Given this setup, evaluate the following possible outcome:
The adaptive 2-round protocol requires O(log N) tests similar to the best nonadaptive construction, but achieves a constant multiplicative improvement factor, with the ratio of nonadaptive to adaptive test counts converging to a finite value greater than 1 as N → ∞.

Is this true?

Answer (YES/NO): NO